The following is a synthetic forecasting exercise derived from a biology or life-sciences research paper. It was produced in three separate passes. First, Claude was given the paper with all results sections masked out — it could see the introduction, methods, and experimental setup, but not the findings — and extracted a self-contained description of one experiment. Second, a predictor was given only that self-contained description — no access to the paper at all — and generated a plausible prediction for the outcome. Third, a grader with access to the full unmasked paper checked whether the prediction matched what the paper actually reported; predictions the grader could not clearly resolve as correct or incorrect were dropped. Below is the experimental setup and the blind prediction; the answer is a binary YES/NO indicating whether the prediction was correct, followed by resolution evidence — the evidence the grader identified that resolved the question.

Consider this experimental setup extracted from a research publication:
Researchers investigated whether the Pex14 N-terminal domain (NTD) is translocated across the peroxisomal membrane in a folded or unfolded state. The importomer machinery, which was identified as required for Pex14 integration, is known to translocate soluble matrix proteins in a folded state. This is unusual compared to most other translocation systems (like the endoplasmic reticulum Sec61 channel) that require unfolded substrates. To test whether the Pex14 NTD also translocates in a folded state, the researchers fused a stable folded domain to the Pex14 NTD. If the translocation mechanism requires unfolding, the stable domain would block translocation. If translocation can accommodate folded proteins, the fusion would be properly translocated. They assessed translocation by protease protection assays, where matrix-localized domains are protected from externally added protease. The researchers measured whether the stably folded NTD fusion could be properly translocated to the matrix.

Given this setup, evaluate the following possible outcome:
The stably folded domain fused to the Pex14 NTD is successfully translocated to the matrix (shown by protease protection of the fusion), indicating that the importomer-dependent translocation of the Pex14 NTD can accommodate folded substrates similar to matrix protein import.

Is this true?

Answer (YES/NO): YES